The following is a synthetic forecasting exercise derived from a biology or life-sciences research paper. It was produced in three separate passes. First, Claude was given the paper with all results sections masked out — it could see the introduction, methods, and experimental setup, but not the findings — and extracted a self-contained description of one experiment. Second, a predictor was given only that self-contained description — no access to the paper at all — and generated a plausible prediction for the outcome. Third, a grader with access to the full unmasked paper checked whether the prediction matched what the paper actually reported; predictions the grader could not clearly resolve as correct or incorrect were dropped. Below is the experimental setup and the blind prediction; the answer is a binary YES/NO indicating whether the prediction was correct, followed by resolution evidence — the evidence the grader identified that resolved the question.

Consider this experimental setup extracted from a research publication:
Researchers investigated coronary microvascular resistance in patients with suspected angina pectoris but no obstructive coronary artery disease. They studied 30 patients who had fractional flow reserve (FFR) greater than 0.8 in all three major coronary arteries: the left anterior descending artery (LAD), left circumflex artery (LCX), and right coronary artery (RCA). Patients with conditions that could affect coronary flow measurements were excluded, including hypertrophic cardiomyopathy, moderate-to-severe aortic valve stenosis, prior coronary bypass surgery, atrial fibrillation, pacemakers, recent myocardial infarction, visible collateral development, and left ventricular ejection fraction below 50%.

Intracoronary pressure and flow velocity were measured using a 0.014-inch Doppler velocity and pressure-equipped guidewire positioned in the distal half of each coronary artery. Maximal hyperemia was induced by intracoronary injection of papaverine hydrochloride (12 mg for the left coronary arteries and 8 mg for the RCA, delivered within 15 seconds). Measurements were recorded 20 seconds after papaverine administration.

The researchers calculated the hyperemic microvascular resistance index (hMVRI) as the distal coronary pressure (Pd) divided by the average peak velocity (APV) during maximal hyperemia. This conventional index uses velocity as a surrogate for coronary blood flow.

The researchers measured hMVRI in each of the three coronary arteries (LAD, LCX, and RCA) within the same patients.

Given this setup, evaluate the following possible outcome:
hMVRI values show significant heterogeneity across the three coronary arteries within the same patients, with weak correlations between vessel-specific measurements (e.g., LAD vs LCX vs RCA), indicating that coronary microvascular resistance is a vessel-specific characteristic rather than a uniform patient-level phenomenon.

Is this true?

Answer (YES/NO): NO